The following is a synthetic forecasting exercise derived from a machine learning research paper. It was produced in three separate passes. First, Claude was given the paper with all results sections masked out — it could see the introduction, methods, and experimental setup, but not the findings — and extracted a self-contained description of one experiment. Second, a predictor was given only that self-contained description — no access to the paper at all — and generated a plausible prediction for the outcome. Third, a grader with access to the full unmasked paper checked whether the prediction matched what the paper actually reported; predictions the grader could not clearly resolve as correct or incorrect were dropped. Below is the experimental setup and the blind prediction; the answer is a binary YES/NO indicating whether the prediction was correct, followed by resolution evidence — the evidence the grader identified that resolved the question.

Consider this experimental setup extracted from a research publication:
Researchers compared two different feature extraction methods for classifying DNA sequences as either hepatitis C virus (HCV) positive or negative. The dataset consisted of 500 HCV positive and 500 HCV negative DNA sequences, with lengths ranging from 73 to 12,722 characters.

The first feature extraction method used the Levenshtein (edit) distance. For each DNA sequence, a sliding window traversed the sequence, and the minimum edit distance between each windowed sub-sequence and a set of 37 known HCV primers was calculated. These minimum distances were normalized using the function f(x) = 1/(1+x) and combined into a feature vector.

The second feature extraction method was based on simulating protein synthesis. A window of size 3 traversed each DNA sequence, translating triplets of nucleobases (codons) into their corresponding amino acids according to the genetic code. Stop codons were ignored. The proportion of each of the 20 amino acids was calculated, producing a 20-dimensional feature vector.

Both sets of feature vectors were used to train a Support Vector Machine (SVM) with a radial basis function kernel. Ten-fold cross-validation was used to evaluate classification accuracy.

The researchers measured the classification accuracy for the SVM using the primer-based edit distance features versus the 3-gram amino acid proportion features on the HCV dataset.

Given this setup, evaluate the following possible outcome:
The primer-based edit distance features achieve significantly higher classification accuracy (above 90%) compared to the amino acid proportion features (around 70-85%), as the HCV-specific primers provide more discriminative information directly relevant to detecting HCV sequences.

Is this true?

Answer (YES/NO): NO